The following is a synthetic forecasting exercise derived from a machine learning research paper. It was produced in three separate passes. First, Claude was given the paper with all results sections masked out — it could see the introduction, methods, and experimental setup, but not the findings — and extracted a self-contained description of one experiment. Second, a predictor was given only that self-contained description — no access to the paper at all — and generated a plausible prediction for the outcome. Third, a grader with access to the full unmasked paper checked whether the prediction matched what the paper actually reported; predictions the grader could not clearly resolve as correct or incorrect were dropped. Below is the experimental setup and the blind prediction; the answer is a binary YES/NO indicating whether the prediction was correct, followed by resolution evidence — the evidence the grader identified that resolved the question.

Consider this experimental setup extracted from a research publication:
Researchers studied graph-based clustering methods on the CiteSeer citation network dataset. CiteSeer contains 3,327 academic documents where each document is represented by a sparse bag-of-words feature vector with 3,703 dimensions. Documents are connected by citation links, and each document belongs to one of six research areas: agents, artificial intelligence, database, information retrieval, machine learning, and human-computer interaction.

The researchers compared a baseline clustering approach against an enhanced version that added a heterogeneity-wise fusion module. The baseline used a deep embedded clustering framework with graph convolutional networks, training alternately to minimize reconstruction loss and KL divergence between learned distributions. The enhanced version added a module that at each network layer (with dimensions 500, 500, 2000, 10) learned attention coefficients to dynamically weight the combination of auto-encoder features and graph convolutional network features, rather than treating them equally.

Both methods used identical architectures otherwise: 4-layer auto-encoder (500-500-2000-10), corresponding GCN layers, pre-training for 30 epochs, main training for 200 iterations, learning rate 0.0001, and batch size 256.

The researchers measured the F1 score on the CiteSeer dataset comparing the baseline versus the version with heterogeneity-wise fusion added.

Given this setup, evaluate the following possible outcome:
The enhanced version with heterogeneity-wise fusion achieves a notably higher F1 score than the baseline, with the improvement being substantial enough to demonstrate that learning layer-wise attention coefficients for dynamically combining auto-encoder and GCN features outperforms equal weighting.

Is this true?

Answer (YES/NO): NO